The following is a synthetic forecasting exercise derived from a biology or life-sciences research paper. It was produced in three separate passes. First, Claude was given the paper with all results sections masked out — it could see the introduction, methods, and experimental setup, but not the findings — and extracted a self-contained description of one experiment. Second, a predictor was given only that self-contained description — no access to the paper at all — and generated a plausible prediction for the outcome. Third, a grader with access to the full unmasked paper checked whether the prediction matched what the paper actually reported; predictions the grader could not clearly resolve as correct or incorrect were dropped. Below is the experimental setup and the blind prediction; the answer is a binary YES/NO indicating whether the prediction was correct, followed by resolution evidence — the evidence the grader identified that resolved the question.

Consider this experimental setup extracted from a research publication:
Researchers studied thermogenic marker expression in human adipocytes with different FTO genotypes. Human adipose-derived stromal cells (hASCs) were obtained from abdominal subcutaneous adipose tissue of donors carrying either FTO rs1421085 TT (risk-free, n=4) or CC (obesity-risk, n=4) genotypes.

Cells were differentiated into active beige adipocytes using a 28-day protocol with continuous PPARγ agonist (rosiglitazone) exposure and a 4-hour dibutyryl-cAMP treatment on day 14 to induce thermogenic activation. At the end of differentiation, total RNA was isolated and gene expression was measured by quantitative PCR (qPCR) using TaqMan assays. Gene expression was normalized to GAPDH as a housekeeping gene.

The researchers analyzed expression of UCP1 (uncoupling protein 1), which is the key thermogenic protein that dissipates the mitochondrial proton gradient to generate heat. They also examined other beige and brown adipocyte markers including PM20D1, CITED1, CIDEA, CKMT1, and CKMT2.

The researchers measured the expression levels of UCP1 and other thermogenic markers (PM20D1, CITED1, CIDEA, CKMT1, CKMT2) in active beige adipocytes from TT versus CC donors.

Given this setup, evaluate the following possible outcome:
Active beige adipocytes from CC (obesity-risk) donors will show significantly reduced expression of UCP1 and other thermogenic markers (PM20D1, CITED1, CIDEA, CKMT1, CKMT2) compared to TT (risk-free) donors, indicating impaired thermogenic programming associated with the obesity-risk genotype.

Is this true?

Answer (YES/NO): YES